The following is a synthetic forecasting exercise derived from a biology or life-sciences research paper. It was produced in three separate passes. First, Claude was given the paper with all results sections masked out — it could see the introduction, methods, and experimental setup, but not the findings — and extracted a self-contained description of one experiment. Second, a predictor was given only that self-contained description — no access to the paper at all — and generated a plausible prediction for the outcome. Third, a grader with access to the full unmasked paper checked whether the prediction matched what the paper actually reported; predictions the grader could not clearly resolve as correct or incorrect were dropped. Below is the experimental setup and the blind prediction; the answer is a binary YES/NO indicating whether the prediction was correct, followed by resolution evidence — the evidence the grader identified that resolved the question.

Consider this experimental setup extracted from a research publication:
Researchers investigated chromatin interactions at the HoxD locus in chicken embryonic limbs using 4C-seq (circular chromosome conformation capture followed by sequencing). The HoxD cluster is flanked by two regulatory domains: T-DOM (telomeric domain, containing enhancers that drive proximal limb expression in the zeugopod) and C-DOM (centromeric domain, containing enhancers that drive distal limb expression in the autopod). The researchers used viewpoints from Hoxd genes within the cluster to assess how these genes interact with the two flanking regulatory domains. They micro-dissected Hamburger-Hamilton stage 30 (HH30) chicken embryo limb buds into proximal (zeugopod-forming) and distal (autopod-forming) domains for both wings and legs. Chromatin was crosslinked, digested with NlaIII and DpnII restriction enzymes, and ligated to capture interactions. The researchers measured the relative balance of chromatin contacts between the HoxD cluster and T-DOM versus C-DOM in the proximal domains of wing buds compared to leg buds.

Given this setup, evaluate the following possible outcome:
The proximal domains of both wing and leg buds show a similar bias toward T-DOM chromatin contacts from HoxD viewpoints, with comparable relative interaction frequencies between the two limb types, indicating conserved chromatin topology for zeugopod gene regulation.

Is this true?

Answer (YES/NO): NO